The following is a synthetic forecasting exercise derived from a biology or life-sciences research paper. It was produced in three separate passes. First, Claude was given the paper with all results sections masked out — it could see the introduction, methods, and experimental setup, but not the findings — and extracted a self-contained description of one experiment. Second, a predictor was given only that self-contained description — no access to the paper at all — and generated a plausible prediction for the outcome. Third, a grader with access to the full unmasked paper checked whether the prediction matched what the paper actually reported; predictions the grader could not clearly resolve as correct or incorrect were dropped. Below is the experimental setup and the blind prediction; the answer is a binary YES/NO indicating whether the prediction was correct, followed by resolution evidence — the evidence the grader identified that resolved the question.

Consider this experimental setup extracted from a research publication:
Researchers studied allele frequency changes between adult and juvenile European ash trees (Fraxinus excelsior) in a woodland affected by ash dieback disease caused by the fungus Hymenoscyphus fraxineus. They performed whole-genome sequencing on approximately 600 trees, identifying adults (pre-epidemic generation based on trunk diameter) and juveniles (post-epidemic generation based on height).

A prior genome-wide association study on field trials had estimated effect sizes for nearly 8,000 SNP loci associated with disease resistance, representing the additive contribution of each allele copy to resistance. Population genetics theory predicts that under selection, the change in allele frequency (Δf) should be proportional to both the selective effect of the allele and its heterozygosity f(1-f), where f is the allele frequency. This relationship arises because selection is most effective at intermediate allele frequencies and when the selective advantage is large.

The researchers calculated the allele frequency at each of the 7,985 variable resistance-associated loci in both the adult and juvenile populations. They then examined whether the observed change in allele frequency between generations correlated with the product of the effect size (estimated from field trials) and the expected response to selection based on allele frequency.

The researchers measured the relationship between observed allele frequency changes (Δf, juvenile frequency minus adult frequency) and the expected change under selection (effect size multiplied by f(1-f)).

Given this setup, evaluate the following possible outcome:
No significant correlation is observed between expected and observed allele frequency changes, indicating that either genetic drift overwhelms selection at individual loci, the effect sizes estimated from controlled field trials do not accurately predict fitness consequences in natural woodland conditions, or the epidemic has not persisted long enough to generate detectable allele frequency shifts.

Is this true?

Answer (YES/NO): NO